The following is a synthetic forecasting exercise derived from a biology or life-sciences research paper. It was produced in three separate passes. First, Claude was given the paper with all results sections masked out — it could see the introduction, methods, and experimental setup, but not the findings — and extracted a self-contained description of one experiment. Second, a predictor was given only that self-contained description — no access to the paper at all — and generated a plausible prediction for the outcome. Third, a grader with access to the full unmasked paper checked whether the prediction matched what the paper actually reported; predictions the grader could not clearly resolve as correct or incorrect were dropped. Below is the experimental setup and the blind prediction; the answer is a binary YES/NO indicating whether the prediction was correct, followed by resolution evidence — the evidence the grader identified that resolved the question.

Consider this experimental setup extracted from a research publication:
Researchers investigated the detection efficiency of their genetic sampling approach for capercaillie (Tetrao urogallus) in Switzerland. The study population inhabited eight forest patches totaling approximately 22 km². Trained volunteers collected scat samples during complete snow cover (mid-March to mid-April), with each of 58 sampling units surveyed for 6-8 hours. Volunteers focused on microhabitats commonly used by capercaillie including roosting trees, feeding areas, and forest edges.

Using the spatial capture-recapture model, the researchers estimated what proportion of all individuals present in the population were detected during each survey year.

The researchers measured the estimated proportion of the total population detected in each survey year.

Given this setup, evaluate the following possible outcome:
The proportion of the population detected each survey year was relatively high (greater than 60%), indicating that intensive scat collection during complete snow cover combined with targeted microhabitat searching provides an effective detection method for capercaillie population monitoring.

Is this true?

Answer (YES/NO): YES